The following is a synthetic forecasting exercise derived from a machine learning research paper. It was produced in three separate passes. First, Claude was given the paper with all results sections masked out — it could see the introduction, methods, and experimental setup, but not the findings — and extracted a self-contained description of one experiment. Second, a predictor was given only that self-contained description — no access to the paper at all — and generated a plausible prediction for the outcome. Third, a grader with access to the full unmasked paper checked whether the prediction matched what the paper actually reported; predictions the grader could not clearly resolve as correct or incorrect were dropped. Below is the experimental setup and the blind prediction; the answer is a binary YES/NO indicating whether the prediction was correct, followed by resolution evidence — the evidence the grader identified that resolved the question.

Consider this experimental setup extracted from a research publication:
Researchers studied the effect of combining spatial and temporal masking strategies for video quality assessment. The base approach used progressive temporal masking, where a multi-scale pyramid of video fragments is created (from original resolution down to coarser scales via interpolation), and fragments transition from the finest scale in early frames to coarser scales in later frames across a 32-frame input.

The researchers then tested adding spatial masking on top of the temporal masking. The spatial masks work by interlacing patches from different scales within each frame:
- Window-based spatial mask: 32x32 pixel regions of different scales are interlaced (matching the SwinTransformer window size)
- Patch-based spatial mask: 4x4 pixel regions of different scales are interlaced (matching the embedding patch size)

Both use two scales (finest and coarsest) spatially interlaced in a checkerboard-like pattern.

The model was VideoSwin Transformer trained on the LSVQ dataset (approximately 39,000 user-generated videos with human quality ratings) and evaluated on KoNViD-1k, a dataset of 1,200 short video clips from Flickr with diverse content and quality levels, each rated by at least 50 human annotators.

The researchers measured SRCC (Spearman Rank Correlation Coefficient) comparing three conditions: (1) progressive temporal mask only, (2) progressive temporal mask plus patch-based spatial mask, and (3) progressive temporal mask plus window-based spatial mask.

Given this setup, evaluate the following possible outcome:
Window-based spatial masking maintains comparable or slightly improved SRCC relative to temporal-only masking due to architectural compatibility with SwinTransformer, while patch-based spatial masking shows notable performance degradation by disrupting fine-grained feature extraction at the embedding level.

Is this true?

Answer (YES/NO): NO